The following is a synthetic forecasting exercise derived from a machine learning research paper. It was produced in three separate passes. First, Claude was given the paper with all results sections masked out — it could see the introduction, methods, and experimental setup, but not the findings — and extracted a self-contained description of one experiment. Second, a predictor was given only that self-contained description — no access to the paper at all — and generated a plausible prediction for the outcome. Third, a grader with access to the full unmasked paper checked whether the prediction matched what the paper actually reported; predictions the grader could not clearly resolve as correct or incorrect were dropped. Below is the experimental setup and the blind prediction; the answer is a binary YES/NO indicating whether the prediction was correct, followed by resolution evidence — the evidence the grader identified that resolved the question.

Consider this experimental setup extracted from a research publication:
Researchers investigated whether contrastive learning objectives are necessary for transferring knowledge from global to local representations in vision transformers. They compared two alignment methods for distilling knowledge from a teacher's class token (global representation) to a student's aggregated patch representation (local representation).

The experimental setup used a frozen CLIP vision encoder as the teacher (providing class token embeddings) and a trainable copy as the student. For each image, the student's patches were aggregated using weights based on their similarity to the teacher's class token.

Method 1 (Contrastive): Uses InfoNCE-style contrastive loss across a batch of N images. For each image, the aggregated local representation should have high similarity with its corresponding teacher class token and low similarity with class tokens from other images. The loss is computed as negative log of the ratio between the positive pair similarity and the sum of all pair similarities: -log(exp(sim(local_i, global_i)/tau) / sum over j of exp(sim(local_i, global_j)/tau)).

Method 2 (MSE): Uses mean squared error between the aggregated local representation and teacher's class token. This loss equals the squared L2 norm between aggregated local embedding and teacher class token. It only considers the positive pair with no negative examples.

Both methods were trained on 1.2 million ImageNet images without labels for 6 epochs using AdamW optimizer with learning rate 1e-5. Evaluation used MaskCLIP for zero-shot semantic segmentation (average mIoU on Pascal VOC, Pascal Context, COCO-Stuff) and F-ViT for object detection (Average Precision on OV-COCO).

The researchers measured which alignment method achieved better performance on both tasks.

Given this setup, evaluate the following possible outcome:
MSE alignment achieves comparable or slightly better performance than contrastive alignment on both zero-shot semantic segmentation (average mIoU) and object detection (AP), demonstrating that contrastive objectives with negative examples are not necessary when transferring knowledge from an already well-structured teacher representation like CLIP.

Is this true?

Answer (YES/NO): NO